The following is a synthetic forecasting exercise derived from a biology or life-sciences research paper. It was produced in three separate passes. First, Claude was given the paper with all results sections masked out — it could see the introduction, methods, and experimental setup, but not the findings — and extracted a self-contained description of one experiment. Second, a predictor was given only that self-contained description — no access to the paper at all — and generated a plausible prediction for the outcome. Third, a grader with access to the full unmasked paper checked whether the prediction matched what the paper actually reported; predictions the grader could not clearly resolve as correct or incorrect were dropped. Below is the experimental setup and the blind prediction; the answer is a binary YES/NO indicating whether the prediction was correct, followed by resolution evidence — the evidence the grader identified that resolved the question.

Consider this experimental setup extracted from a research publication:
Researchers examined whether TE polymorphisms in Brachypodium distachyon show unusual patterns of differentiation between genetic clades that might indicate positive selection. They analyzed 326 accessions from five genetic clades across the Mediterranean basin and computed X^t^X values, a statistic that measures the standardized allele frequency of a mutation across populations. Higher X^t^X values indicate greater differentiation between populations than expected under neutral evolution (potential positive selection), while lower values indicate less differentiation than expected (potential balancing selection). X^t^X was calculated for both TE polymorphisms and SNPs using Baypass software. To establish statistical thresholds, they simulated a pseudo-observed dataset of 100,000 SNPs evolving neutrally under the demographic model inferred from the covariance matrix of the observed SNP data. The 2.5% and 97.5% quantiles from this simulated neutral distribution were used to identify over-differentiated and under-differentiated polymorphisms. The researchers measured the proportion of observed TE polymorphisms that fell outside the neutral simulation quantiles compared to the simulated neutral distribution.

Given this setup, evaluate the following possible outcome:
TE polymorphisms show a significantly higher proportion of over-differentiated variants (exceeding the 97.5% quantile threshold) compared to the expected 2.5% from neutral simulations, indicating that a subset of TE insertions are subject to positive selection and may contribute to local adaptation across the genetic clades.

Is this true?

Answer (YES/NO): NO